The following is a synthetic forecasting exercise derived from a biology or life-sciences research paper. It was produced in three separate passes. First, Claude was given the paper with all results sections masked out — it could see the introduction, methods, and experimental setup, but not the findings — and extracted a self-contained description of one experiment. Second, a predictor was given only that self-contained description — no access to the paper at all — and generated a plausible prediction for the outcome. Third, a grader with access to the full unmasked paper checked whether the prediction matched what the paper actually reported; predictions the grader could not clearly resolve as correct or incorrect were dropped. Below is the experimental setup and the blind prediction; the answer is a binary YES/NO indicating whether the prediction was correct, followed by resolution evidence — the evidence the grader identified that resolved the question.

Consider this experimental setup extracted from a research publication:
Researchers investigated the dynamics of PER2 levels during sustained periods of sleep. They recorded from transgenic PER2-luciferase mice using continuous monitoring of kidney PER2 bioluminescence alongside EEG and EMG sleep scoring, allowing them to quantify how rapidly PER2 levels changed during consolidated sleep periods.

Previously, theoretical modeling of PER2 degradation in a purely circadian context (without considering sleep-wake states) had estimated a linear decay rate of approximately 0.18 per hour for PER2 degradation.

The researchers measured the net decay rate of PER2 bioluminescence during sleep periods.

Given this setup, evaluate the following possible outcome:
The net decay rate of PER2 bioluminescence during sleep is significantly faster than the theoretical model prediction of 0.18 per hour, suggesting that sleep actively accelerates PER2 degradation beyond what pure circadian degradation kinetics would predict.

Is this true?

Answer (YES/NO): NO